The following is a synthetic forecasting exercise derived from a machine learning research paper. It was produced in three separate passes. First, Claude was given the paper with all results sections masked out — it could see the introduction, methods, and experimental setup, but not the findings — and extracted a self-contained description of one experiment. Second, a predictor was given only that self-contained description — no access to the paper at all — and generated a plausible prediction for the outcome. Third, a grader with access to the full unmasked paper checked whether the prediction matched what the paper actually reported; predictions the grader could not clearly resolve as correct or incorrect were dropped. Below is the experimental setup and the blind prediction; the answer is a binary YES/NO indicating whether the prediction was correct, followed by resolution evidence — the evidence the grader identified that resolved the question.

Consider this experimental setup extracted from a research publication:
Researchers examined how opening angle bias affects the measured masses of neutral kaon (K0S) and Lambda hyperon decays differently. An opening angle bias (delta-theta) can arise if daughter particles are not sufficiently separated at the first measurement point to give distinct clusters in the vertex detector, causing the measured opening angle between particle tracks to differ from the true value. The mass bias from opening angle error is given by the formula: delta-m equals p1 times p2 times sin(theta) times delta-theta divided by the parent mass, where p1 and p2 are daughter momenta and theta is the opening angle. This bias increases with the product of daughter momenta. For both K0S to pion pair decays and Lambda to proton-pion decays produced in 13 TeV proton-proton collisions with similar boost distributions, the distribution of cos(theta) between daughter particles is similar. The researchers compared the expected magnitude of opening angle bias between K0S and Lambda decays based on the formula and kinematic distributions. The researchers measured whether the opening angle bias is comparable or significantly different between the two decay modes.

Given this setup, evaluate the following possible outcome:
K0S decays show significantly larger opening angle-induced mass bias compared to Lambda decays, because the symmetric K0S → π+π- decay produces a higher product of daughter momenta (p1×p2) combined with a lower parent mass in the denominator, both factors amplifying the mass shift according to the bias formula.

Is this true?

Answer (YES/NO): NO